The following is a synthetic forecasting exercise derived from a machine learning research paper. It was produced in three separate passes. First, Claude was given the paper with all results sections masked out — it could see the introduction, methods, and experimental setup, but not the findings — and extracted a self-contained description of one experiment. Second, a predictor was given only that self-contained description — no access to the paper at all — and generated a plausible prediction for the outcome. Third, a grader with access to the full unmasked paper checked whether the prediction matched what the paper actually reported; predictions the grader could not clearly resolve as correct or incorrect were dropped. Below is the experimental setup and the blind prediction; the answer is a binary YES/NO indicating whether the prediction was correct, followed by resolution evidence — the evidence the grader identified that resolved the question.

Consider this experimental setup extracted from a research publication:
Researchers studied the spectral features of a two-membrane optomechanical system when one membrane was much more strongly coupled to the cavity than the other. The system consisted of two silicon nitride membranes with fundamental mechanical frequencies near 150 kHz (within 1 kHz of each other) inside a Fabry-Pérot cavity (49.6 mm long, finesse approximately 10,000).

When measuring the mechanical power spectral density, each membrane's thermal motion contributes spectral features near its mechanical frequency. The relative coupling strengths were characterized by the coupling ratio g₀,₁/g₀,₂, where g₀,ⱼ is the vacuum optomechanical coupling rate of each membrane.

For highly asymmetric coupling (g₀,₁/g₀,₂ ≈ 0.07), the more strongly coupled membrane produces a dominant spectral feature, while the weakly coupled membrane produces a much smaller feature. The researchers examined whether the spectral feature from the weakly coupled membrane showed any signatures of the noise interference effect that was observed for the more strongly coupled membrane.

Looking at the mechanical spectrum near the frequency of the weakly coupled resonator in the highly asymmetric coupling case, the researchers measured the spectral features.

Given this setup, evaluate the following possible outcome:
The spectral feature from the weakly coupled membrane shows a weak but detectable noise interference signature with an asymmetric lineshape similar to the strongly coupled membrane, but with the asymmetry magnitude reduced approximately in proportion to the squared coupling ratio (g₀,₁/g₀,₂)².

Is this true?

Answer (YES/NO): NO